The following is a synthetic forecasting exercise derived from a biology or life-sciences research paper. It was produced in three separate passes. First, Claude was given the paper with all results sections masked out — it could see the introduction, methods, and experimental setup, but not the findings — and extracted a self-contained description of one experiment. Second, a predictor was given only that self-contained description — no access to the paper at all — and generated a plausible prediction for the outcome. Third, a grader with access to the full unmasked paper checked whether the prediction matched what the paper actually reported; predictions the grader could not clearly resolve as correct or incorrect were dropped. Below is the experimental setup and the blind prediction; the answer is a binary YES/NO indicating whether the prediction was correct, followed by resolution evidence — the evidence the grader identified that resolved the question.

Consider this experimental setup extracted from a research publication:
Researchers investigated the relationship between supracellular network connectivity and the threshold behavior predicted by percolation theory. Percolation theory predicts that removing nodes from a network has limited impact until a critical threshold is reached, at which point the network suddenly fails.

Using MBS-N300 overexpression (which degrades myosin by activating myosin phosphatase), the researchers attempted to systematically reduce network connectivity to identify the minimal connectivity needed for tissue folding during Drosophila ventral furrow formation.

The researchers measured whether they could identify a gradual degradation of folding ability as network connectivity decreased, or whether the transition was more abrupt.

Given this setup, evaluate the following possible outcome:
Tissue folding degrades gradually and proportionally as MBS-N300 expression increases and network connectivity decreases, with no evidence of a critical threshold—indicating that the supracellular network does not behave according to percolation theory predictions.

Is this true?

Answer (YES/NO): NO